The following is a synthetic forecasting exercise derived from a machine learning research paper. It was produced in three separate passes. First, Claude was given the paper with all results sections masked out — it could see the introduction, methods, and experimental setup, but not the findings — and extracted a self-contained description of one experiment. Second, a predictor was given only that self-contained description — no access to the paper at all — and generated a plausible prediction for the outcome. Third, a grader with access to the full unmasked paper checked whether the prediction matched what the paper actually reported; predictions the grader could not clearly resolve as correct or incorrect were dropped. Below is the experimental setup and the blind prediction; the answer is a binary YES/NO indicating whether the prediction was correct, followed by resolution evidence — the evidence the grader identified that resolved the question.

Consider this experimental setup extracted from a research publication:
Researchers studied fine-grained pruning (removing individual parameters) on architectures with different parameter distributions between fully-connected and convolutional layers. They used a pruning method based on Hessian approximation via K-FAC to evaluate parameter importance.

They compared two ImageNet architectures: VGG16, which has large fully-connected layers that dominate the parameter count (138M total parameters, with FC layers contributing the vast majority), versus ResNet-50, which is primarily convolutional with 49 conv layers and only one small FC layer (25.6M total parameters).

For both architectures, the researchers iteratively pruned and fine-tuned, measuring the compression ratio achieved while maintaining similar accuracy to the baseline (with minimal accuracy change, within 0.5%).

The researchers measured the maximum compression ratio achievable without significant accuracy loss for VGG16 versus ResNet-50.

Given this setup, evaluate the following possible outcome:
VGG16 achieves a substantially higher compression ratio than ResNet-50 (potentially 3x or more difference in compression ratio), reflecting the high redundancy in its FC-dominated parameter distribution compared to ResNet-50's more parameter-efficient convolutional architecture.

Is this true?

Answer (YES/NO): YES